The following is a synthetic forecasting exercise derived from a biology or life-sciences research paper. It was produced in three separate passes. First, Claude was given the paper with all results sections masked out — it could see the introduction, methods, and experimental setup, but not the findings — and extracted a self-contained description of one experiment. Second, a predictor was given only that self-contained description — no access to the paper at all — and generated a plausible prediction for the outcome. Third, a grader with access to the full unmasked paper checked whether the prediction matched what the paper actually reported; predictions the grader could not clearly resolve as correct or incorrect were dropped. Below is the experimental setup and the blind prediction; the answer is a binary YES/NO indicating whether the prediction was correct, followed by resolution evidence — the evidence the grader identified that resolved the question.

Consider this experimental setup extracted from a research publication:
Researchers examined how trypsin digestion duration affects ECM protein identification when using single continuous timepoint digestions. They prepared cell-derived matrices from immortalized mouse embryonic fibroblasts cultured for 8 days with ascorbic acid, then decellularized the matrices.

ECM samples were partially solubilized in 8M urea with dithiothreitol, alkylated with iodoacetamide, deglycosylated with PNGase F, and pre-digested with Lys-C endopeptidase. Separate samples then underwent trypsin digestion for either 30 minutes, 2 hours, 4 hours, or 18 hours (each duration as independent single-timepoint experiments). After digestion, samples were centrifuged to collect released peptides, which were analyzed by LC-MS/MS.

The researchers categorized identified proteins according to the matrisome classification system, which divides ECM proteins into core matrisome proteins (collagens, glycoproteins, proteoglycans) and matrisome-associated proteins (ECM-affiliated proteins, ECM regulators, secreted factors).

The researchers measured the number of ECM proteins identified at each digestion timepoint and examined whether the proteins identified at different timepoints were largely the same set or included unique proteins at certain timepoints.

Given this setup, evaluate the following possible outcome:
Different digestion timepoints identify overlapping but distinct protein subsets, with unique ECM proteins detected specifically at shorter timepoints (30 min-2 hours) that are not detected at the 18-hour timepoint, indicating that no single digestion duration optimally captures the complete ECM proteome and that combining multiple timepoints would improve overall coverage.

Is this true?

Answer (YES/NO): YES